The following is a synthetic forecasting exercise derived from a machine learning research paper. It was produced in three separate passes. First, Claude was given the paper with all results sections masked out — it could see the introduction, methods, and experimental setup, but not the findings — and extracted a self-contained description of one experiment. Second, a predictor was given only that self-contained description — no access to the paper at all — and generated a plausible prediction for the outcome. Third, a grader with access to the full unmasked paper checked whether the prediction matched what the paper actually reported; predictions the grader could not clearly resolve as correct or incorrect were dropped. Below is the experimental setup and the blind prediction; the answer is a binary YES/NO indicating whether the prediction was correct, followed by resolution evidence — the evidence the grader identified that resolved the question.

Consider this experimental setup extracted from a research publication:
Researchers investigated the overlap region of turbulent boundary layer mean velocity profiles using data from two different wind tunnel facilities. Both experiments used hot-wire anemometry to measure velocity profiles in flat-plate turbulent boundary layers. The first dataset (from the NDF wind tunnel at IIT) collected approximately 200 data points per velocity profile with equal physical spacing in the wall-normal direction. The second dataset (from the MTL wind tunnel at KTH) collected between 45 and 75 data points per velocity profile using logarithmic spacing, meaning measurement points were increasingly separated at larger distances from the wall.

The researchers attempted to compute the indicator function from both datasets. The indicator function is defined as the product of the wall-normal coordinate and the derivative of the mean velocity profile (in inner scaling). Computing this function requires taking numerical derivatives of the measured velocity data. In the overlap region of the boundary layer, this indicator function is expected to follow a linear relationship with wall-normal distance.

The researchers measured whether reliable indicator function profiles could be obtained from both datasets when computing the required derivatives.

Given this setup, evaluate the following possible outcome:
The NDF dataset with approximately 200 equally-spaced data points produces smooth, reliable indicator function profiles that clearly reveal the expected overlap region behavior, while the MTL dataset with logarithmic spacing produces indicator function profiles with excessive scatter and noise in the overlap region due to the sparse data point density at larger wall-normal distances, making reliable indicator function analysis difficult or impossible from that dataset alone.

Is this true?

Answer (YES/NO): YES